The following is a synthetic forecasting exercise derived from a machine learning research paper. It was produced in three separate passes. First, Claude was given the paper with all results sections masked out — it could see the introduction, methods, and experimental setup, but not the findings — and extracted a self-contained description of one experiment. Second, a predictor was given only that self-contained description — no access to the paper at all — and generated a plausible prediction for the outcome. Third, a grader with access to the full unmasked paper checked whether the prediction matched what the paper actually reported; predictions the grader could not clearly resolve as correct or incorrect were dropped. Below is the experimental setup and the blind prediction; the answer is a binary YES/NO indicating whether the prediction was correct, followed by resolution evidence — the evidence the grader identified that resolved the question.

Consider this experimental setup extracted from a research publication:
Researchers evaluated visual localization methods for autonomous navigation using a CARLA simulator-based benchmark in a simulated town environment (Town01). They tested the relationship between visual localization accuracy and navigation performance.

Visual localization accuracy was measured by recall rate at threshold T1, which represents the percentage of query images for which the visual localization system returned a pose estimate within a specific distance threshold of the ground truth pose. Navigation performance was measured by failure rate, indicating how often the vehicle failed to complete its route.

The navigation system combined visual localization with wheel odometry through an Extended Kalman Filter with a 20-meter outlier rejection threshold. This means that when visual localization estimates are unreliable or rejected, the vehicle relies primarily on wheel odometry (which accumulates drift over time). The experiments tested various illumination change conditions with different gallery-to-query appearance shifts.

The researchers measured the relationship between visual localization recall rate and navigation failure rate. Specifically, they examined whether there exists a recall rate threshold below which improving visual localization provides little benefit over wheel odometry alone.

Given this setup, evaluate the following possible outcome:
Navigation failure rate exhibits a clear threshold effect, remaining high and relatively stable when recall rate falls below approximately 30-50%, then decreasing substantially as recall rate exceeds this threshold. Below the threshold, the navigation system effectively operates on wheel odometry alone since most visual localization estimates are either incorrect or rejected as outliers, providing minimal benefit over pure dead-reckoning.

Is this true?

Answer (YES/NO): NO